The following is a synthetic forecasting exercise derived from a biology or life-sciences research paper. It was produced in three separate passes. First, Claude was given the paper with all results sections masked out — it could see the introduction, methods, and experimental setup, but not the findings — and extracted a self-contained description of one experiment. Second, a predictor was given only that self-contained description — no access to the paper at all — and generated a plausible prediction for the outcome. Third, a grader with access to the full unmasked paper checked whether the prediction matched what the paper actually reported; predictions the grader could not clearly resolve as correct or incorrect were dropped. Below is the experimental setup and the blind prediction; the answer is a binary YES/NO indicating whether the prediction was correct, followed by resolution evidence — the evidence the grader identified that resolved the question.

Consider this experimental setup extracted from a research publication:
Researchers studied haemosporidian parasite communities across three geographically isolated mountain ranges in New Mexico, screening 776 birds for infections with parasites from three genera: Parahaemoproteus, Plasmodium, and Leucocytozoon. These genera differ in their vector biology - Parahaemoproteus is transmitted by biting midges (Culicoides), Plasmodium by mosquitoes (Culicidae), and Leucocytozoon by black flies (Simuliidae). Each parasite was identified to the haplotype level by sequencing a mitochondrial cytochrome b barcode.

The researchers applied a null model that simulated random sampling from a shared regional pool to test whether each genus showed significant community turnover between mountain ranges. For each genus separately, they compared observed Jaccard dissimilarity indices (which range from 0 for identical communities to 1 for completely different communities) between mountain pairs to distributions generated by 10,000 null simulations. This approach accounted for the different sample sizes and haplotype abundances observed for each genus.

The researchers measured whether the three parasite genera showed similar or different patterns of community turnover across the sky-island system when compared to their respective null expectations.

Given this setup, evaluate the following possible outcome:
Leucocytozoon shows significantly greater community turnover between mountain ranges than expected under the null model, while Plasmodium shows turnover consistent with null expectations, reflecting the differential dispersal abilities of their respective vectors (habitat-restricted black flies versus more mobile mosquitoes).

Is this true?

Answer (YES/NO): YES